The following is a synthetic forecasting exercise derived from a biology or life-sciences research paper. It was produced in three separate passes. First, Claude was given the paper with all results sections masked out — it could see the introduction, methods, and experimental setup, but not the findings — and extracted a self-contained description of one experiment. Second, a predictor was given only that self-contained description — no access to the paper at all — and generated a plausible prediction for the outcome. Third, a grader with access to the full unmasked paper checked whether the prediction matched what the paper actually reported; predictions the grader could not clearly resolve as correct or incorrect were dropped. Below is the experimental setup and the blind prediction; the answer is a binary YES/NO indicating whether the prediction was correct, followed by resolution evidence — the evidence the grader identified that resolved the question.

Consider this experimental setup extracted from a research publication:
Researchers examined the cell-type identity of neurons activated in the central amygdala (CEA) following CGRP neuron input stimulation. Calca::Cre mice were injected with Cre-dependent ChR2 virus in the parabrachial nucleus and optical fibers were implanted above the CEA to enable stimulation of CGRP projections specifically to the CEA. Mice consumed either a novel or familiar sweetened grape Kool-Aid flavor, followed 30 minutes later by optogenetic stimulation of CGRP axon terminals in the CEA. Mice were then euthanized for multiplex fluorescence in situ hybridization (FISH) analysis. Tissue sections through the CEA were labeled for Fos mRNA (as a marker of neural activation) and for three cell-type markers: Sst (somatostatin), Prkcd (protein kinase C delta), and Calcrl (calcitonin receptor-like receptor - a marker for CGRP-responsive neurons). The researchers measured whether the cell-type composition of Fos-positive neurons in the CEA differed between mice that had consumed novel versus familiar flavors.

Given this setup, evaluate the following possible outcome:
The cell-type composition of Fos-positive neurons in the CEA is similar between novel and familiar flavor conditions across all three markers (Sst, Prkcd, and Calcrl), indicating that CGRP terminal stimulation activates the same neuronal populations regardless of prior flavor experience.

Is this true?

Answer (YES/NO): YES